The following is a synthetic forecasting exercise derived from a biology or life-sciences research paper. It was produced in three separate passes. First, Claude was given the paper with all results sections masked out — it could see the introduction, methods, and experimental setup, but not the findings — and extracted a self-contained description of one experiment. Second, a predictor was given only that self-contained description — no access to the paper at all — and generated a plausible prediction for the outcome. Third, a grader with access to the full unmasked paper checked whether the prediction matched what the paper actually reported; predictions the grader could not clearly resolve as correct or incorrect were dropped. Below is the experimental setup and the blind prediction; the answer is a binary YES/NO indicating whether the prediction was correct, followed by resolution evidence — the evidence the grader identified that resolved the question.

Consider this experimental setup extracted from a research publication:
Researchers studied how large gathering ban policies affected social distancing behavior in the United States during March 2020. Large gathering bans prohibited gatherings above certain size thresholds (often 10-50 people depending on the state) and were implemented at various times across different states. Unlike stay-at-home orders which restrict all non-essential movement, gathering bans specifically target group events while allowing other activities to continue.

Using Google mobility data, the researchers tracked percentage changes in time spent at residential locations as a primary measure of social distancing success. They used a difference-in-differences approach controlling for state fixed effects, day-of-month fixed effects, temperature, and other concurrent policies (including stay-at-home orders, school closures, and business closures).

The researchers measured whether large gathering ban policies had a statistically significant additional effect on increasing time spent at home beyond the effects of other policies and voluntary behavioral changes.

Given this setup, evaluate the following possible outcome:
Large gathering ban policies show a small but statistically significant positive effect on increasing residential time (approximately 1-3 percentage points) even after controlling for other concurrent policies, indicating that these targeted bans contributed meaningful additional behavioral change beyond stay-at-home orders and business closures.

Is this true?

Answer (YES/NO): NO